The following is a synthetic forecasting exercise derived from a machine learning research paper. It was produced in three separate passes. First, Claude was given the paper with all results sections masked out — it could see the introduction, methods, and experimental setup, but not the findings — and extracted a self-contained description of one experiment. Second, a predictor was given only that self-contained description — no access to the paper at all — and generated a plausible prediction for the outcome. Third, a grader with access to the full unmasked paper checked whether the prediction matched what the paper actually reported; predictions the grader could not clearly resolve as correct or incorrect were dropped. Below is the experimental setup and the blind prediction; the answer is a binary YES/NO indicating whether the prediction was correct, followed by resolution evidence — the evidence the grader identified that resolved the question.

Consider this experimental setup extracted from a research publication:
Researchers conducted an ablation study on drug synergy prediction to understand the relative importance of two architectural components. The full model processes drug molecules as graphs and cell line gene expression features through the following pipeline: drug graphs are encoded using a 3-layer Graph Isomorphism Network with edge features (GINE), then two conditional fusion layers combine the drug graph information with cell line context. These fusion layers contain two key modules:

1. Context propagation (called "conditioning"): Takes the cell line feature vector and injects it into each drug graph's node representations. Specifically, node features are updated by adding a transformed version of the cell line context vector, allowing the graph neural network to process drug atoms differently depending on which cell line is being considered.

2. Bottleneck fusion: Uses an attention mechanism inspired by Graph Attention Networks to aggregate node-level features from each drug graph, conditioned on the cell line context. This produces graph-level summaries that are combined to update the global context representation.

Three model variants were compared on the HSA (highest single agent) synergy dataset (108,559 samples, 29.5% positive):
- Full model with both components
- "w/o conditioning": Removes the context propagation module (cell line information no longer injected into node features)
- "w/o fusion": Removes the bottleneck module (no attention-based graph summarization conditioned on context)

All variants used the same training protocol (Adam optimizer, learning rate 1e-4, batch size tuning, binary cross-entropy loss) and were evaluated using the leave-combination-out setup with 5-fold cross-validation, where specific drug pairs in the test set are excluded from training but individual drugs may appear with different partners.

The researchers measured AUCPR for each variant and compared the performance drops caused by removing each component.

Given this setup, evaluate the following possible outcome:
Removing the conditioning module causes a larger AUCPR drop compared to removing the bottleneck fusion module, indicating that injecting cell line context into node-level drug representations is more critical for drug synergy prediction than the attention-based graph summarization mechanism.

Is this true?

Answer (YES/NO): YES